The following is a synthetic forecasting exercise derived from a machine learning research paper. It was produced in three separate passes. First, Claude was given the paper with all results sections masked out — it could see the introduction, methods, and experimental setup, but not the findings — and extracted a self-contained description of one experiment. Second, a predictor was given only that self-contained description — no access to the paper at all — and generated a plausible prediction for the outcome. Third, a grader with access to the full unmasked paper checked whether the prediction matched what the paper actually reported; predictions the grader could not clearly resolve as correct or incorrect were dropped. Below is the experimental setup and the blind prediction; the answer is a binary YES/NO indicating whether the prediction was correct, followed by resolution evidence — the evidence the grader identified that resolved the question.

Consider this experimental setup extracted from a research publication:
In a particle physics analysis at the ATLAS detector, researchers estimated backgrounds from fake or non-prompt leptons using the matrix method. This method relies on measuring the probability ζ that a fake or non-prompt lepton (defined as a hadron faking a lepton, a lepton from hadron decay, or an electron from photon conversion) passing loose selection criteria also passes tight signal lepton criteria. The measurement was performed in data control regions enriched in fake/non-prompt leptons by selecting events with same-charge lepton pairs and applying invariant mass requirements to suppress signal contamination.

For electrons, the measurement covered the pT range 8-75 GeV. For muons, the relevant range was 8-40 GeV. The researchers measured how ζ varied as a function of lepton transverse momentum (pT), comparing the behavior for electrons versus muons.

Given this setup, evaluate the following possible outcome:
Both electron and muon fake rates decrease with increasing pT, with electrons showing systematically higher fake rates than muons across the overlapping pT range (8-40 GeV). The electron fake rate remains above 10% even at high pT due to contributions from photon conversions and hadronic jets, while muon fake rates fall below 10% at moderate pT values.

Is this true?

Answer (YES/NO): NO